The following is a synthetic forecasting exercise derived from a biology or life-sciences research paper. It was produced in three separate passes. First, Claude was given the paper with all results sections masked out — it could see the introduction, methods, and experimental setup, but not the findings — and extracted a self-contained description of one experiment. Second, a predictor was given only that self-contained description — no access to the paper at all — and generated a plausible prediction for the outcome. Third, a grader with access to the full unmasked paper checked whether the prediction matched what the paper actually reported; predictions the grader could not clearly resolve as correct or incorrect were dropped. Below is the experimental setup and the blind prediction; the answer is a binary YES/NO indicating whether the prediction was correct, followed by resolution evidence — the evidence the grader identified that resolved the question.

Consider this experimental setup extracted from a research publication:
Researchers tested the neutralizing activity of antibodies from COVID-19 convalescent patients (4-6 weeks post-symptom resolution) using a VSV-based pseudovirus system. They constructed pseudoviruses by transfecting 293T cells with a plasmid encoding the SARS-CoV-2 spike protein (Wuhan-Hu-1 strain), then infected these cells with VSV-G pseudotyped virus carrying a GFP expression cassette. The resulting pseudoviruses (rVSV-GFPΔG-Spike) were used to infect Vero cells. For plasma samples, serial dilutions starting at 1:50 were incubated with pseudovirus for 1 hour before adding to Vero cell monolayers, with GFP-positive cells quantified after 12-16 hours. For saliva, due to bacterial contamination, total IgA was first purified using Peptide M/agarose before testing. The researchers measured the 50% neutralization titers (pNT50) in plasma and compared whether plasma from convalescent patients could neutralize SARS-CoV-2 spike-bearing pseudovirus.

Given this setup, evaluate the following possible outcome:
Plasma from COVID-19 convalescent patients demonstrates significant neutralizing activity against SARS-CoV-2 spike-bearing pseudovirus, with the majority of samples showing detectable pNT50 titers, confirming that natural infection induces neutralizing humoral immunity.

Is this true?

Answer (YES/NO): YES